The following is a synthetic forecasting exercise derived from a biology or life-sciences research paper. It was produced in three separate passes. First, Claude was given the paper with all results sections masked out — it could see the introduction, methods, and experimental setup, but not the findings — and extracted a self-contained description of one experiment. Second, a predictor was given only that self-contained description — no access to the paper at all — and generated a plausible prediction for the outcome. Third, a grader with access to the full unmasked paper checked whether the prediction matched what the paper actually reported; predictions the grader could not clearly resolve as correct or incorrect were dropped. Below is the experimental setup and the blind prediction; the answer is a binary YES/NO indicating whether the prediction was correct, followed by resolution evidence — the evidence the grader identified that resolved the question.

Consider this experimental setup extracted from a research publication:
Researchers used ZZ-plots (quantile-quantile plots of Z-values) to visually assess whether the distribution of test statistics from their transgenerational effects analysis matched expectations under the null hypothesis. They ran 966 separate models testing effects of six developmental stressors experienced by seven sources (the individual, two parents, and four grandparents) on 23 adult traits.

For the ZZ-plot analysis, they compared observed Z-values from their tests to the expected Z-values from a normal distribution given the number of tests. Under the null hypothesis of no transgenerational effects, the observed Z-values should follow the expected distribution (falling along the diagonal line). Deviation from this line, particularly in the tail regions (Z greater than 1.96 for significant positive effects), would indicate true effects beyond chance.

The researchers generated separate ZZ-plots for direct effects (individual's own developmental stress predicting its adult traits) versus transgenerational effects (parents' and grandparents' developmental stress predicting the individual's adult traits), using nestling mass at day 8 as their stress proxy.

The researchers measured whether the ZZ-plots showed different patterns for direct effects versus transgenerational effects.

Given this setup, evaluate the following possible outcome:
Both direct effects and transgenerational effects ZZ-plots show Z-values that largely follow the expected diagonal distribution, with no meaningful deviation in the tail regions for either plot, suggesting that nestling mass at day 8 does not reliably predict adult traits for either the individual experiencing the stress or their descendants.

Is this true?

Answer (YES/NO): NO